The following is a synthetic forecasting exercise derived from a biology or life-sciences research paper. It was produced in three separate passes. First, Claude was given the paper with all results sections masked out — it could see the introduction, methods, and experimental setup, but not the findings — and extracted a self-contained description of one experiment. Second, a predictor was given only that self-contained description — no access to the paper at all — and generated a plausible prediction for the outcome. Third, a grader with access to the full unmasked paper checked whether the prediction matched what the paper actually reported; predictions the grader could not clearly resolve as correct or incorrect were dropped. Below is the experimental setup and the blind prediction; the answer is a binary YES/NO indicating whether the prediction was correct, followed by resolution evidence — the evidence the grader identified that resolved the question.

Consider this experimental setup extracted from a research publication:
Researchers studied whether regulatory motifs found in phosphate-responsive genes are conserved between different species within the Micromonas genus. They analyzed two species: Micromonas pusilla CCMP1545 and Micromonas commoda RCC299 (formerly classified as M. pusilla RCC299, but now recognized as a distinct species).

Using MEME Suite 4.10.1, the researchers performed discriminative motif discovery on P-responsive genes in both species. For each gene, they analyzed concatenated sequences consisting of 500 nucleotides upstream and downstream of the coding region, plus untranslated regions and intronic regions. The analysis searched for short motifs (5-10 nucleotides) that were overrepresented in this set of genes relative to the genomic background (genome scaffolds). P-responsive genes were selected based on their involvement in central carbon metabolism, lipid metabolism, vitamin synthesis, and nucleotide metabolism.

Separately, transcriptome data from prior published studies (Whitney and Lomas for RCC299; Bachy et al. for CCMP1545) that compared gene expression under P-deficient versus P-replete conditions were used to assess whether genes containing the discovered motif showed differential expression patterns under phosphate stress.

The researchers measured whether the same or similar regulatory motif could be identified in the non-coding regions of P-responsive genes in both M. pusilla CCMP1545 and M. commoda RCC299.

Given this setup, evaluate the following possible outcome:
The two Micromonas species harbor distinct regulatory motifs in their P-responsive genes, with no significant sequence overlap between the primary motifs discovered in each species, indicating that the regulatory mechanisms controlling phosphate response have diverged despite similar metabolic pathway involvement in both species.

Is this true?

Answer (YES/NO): YES